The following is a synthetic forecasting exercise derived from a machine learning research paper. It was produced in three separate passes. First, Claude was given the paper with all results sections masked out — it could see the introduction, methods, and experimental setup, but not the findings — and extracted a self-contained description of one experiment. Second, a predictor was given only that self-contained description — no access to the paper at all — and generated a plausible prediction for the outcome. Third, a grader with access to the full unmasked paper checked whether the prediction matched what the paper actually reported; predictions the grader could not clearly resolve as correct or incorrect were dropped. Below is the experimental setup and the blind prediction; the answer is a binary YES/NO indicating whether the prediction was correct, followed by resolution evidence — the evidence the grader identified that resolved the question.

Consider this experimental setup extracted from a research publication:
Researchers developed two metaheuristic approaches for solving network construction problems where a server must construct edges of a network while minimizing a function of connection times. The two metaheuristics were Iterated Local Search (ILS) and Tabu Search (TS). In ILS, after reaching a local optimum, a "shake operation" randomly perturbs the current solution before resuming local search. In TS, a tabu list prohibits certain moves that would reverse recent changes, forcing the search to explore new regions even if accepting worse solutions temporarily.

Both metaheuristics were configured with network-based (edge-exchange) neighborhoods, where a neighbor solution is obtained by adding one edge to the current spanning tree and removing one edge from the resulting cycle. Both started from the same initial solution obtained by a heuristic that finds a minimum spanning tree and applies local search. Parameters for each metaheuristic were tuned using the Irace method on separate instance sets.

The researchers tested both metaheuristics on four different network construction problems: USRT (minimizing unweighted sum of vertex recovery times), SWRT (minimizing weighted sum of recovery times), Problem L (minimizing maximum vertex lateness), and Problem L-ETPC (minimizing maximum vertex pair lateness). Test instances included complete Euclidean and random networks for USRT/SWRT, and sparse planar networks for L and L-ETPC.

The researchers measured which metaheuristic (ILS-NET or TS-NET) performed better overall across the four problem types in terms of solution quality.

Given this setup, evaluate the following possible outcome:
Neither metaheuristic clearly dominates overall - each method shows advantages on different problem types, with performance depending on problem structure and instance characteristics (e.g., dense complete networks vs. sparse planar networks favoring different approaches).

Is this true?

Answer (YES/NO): NO